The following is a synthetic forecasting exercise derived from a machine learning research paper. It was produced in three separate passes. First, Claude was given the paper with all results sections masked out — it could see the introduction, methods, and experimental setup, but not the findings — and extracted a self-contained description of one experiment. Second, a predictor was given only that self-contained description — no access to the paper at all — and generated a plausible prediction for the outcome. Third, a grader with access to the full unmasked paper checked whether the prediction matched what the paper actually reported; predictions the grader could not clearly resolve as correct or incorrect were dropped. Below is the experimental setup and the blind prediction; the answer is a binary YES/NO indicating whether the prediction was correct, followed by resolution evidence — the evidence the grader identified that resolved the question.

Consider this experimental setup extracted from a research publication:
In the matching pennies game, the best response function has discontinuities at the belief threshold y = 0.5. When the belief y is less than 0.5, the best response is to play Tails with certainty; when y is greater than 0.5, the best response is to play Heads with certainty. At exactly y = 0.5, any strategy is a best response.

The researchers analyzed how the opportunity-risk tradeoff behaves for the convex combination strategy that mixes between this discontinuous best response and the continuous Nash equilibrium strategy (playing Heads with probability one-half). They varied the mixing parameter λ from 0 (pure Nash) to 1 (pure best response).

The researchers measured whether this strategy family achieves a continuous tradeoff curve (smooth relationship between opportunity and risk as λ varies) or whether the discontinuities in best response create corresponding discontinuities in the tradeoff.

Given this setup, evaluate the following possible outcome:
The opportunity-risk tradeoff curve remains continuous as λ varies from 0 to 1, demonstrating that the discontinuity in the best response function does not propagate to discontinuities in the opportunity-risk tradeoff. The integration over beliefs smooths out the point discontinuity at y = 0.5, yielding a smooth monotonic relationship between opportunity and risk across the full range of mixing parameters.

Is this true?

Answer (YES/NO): YES